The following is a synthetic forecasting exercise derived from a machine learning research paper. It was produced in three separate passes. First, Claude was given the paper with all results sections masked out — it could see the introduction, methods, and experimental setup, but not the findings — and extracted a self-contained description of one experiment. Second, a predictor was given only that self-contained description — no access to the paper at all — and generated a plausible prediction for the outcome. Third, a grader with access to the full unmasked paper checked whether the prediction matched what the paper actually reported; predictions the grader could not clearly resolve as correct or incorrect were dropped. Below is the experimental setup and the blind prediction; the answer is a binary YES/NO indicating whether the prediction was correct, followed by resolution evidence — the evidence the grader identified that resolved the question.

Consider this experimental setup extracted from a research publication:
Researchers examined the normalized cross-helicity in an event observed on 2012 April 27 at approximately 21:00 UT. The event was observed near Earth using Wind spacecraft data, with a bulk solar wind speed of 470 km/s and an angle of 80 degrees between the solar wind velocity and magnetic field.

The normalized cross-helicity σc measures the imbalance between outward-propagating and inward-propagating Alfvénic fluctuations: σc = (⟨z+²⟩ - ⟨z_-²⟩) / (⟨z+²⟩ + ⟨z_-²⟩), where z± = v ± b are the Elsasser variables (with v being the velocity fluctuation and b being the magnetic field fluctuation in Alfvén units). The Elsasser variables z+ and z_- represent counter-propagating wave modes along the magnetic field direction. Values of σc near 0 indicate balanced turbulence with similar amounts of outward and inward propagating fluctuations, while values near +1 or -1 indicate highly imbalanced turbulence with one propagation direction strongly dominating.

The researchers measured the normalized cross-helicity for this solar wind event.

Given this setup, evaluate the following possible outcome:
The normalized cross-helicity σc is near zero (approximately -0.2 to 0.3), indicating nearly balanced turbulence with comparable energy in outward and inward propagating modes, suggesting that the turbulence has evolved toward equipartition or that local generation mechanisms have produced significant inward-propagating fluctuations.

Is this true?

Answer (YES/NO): YES